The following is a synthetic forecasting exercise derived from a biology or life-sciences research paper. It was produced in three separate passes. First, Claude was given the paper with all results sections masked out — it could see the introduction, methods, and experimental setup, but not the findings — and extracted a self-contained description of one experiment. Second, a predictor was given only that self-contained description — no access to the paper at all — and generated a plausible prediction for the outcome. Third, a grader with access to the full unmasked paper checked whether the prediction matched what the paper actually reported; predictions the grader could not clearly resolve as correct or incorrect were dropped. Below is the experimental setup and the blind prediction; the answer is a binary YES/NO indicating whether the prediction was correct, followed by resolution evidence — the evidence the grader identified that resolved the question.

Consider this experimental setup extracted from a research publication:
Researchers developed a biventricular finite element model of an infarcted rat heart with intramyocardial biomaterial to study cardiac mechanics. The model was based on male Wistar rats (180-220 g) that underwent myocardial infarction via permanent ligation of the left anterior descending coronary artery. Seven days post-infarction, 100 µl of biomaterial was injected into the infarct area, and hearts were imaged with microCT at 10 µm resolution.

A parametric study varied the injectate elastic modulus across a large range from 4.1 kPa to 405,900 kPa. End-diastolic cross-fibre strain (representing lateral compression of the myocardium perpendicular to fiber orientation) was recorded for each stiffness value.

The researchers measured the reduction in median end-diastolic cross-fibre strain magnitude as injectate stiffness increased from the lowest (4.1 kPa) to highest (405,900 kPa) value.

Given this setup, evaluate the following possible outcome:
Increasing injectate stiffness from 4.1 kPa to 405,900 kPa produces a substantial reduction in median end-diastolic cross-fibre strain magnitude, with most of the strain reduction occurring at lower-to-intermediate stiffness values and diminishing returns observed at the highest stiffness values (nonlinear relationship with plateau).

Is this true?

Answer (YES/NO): YES